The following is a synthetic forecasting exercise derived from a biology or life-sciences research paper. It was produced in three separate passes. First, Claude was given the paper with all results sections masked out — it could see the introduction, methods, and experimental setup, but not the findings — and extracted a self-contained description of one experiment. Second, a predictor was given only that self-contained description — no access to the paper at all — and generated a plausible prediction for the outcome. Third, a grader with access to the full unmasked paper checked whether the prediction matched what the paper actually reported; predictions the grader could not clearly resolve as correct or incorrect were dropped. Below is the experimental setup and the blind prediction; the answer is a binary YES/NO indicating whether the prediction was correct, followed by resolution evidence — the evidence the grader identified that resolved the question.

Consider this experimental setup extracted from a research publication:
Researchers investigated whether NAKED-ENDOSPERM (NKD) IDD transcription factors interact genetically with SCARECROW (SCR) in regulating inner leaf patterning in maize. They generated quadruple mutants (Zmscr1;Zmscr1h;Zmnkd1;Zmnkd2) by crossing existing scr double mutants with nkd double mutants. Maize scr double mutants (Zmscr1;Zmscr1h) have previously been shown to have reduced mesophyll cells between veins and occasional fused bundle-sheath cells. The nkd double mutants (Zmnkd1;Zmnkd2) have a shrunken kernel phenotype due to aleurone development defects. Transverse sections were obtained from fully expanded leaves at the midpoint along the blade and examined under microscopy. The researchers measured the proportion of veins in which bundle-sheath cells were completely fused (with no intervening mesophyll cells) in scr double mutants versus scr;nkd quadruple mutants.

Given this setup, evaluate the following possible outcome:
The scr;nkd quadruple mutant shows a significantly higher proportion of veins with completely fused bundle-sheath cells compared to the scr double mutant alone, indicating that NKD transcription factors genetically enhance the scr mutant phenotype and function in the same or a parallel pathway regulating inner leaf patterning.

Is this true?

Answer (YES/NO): YES